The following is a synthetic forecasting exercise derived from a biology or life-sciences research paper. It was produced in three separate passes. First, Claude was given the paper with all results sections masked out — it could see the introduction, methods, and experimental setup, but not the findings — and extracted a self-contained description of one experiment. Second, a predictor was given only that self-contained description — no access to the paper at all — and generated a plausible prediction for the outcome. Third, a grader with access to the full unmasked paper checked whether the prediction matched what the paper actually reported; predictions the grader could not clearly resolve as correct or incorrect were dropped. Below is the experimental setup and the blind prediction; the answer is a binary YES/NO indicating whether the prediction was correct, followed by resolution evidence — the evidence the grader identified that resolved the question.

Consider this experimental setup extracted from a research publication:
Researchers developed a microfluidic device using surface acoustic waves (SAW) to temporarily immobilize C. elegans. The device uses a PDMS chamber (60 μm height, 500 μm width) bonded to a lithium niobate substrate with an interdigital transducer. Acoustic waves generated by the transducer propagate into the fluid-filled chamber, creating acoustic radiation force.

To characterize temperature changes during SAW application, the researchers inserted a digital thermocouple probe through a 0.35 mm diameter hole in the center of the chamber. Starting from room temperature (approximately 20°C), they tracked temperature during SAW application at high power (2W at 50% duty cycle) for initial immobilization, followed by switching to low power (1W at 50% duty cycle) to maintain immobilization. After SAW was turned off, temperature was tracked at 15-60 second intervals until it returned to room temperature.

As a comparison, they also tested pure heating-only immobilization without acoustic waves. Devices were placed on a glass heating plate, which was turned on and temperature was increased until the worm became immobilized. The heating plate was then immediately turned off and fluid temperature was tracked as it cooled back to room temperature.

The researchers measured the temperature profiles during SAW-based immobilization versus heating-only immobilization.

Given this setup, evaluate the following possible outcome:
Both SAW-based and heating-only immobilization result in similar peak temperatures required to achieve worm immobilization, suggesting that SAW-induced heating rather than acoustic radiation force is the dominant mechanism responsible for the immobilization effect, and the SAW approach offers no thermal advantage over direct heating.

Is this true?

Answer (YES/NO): NO